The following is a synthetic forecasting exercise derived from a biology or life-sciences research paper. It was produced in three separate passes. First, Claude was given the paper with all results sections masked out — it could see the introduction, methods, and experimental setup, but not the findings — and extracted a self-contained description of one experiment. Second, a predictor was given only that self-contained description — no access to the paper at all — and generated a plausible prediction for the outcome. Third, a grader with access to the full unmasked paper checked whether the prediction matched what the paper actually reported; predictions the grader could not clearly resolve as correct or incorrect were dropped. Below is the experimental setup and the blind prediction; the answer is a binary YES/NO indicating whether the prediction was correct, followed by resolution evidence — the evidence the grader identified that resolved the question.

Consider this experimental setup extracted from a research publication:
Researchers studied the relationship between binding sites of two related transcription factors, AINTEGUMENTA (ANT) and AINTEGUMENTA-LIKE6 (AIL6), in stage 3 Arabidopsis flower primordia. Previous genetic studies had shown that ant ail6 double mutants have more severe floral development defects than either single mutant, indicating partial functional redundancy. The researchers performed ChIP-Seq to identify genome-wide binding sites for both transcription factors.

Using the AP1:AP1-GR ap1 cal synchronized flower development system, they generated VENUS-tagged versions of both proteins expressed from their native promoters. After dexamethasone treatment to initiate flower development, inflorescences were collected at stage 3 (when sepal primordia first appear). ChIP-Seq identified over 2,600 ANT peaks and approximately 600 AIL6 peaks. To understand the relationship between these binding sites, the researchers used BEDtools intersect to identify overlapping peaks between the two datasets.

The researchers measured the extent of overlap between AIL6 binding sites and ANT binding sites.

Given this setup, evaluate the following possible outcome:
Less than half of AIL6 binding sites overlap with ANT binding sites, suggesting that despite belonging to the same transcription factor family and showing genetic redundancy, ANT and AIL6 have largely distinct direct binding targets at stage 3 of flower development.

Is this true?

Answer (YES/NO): NO